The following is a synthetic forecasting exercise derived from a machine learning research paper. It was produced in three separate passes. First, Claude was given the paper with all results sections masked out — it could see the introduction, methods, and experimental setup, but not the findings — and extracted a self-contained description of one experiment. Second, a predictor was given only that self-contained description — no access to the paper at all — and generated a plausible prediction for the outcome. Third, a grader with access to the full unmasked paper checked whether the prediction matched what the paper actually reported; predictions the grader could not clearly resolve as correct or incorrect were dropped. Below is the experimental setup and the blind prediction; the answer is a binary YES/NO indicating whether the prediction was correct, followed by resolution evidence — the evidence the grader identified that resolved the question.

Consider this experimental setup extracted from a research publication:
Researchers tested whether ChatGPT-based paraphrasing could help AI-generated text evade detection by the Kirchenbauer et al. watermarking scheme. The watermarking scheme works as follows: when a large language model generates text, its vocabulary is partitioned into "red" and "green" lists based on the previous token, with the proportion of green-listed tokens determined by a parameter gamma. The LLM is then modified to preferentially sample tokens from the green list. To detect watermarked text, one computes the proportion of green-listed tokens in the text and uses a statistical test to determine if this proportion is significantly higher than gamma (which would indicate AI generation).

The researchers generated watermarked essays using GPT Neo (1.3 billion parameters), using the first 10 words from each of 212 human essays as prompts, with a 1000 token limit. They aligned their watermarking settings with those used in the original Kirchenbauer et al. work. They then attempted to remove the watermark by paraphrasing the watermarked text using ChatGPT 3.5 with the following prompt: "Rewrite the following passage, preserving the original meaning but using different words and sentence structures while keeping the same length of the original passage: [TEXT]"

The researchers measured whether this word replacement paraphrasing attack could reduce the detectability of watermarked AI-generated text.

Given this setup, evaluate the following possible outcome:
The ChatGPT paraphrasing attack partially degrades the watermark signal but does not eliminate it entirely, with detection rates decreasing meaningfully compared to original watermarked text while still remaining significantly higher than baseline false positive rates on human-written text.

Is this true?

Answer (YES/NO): NO